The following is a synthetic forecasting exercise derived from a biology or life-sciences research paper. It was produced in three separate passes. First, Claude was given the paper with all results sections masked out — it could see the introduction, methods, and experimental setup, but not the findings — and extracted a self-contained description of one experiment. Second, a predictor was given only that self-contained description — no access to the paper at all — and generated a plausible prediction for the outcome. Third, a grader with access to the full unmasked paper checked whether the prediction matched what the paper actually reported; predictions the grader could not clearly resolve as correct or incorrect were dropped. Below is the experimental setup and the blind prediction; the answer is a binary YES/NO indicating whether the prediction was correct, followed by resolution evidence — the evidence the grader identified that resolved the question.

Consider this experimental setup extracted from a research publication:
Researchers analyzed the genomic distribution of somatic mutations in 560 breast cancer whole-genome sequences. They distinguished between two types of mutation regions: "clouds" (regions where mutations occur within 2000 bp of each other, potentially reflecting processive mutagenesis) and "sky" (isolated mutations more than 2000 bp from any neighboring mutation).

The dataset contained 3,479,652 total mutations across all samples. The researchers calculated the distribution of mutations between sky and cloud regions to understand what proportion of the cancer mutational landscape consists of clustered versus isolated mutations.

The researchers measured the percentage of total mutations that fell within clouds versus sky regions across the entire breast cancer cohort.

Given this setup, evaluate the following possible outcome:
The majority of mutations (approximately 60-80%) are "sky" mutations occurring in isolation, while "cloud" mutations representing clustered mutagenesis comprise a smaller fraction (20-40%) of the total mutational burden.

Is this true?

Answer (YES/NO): NO